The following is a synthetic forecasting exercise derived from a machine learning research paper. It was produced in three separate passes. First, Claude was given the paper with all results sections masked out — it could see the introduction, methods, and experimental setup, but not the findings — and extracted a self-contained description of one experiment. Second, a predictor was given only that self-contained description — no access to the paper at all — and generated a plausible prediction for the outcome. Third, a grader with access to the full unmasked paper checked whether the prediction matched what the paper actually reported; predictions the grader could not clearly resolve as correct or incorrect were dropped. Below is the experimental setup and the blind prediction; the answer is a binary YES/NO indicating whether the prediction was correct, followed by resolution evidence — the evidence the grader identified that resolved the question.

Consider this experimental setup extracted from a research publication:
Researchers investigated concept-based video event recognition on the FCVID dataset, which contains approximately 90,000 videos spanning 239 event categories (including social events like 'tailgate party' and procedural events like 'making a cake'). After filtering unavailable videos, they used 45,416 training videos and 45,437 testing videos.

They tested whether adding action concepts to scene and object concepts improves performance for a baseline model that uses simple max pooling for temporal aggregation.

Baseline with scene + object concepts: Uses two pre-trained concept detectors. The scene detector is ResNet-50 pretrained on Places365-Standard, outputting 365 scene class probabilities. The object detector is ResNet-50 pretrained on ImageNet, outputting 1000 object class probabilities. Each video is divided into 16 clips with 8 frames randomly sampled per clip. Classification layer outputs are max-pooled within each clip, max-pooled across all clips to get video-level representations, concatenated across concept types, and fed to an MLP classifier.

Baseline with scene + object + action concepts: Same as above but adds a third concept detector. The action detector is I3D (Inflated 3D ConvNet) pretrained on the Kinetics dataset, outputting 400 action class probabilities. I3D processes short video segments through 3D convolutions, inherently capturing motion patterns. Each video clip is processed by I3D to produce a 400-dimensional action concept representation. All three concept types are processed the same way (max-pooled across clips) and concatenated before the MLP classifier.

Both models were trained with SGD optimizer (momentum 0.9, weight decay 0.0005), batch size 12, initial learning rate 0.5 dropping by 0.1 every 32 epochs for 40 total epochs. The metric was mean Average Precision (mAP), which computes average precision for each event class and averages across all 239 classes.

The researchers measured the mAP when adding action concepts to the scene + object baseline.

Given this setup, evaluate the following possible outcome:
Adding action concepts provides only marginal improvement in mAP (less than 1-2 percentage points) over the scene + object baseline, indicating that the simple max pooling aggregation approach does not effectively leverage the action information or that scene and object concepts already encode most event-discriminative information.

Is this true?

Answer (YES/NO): NO